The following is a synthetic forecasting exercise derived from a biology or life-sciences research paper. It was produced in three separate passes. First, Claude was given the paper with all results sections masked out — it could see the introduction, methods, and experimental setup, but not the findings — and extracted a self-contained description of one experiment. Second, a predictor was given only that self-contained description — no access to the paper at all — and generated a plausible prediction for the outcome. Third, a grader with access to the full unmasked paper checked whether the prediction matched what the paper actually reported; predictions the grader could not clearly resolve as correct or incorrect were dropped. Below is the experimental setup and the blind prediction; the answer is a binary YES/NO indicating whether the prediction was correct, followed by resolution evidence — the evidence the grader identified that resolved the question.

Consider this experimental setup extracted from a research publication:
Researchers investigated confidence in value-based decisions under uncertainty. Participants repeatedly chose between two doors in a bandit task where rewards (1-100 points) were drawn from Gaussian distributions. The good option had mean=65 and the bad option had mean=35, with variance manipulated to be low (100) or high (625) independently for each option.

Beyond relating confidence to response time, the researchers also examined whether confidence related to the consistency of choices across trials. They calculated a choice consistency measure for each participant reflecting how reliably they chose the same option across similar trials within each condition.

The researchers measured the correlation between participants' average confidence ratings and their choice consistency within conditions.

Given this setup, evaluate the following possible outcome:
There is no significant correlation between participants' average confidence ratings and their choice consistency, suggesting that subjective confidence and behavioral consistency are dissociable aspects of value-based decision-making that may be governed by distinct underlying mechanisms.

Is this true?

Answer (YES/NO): NO